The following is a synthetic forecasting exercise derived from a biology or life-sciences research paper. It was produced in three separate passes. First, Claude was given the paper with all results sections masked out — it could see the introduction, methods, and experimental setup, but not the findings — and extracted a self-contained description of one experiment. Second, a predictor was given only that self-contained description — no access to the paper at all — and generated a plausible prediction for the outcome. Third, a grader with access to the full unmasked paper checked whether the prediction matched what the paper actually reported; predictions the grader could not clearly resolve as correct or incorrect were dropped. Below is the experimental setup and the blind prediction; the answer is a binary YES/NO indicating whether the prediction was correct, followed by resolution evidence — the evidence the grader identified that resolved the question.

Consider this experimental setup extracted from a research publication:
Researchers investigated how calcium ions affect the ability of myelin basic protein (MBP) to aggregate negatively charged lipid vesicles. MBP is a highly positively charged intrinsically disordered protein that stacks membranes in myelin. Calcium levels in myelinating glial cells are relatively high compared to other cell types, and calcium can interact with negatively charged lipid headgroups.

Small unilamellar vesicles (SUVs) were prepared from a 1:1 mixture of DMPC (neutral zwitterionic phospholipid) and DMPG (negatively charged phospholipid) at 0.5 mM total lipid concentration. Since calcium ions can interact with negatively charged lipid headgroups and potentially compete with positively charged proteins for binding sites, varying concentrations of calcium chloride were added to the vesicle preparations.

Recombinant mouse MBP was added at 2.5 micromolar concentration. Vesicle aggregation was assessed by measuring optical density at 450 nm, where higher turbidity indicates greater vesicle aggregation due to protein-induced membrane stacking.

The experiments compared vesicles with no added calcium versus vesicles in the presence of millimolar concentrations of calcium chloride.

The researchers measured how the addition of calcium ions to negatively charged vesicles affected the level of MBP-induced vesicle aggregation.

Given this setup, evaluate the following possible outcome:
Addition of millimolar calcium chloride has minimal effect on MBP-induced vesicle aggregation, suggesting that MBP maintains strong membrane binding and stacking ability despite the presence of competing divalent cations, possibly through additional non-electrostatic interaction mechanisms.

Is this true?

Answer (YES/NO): NO